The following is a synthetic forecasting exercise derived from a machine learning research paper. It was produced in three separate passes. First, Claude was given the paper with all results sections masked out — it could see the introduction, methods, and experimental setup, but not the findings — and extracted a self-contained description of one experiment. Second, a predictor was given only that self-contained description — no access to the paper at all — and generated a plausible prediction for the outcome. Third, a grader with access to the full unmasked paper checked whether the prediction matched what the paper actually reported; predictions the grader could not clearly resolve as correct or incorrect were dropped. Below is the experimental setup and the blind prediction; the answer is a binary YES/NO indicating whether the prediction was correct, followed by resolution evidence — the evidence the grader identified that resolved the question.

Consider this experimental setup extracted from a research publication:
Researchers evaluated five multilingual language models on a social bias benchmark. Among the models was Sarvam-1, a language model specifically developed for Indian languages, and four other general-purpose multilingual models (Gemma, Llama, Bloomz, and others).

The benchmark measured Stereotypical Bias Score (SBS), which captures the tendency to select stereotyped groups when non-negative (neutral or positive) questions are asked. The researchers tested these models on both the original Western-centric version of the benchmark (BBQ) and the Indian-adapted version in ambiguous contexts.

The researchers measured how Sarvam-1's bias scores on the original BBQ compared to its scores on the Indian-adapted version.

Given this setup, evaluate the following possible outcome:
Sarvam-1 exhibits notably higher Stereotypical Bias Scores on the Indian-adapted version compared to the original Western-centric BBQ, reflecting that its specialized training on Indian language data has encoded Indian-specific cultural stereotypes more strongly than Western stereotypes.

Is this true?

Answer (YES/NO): NO